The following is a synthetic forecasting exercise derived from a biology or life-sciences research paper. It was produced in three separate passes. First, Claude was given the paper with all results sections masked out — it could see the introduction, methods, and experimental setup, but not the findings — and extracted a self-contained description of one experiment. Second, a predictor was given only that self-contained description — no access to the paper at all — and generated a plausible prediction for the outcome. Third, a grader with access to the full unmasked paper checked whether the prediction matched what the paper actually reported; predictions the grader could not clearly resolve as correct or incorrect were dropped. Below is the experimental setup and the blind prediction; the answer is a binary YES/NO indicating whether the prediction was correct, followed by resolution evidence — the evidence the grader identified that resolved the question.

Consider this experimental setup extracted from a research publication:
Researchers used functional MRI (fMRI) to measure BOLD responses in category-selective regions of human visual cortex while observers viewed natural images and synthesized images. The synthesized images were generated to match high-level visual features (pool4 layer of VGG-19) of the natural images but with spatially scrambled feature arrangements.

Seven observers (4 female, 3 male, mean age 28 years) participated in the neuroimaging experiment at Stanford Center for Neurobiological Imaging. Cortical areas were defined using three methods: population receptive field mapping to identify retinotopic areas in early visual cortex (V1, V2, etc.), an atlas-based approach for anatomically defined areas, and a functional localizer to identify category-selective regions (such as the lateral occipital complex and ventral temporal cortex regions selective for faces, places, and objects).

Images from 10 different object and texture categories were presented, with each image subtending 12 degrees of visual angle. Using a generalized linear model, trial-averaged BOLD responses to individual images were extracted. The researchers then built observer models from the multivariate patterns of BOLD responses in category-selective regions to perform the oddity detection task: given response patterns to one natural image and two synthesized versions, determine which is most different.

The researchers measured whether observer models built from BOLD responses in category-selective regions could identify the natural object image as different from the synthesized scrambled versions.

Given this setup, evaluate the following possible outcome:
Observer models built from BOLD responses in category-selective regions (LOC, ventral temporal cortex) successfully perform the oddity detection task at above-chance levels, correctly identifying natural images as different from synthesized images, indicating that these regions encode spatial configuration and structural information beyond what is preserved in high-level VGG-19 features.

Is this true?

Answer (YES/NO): NO